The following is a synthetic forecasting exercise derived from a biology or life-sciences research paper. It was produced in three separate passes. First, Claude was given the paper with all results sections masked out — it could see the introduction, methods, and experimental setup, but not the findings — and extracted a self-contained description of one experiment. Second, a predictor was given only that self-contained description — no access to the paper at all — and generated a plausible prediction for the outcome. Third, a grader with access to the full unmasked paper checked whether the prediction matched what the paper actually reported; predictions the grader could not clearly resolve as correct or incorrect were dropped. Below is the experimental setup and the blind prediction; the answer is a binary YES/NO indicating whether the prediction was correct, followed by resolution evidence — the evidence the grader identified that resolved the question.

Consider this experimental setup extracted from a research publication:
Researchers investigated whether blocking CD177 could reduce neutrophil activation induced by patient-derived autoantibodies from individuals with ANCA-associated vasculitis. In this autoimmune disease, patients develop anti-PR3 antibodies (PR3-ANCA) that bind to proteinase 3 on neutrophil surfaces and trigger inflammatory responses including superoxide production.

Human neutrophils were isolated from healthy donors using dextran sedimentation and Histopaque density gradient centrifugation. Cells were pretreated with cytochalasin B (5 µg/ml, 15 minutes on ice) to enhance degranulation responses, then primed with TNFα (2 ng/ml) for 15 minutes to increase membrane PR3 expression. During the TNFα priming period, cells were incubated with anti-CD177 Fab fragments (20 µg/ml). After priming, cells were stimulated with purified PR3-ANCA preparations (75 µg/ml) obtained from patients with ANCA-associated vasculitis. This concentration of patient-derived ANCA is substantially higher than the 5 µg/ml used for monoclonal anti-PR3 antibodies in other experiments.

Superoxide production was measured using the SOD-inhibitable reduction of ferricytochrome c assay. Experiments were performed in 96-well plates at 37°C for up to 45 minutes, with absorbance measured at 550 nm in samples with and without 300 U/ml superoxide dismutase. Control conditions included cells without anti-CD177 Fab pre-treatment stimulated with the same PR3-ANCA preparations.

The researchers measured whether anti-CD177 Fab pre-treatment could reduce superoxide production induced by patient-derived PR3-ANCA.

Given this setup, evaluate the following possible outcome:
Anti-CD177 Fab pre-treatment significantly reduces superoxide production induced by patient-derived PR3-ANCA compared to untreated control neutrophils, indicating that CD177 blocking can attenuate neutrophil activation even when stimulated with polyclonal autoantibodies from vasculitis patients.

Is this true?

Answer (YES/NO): YES